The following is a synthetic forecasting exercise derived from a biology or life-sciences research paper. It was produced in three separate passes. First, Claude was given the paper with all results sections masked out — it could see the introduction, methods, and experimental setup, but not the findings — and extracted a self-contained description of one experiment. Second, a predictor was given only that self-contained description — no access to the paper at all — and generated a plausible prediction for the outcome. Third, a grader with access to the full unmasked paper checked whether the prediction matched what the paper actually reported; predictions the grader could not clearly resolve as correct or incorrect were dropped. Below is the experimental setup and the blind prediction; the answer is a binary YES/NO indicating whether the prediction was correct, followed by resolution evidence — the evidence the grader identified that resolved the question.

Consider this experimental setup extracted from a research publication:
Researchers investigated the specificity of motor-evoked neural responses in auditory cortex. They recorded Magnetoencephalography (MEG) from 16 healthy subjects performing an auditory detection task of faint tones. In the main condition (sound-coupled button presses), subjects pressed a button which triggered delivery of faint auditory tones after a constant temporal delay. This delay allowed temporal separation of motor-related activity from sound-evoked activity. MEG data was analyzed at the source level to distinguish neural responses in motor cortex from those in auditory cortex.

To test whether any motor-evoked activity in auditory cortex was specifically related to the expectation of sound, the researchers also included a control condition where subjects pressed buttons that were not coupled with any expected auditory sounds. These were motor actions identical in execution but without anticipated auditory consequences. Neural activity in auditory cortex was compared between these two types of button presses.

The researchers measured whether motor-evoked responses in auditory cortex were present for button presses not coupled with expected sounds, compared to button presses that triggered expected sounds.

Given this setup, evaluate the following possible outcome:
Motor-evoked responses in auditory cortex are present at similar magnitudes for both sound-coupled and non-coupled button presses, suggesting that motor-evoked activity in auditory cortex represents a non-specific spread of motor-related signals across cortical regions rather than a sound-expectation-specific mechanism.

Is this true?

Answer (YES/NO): NO